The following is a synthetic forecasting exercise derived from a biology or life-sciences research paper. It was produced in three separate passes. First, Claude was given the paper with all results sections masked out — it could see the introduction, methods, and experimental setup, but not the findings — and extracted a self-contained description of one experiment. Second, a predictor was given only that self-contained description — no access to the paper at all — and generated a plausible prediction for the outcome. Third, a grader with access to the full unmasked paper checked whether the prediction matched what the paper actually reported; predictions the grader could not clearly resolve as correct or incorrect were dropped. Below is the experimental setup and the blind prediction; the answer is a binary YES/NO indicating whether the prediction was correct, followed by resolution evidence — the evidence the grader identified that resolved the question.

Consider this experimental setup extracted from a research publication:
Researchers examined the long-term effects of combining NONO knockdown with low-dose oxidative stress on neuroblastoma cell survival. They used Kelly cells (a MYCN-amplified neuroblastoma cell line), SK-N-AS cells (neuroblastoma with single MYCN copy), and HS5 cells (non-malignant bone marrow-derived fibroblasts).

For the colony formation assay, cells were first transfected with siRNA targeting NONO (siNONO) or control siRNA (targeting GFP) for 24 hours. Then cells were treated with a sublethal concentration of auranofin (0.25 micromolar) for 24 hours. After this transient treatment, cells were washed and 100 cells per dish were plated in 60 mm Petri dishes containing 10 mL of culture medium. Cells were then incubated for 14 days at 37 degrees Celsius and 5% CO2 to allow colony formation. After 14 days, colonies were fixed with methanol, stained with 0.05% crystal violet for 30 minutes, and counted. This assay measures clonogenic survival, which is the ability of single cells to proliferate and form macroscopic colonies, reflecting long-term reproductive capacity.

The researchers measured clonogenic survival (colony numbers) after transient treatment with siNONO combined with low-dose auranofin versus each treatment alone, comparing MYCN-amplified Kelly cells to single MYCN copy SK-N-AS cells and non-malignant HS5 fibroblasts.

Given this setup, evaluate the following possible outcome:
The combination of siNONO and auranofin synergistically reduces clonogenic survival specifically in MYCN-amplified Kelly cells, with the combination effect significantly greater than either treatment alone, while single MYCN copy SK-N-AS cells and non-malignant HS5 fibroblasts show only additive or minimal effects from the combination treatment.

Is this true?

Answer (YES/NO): YES